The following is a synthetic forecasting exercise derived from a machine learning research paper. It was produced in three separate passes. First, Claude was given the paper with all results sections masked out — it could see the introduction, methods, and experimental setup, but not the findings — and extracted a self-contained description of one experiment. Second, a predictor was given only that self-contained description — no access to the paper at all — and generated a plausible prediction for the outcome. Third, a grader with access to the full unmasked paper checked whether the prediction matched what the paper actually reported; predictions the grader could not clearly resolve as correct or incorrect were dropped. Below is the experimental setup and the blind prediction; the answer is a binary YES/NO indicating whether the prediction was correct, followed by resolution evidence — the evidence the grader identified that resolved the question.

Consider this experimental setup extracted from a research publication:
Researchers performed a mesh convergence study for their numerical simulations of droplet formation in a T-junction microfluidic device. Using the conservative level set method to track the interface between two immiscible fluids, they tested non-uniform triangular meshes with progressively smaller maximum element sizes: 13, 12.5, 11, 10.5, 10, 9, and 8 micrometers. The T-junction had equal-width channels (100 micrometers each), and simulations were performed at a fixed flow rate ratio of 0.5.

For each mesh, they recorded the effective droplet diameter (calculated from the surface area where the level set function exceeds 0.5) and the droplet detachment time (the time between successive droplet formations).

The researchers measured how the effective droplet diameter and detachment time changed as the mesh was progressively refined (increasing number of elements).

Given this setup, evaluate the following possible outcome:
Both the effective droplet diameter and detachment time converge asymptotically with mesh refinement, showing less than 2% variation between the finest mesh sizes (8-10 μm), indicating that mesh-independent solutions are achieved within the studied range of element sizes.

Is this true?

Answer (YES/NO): YES